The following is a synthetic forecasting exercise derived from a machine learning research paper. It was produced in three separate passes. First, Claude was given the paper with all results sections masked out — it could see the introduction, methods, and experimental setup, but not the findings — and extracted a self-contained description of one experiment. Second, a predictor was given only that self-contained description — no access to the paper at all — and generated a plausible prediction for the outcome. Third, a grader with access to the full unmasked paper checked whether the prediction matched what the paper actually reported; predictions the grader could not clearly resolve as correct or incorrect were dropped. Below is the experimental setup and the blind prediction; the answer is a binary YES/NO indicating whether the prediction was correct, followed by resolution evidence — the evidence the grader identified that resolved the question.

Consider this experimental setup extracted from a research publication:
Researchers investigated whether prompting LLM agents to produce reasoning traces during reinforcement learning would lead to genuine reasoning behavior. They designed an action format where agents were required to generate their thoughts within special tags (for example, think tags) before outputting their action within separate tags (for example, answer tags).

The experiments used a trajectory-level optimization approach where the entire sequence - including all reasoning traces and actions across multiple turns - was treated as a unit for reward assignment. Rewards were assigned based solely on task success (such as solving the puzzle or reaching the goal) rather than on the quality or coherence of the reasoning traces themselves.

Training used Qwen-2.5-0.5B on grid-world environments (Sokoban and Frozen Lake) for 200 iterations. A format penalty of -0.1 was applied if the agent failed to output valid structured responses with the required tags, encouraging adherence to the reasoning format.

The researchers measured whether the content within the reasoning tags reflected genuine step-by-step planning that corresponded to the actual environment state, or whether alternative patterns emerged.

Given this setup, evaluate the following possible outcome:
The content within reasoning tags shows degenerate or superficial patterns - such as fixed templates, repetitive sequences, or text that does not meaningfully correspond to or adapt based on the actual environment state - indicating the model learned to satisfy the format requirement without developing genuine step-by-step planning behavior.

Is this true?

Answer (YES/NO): YES